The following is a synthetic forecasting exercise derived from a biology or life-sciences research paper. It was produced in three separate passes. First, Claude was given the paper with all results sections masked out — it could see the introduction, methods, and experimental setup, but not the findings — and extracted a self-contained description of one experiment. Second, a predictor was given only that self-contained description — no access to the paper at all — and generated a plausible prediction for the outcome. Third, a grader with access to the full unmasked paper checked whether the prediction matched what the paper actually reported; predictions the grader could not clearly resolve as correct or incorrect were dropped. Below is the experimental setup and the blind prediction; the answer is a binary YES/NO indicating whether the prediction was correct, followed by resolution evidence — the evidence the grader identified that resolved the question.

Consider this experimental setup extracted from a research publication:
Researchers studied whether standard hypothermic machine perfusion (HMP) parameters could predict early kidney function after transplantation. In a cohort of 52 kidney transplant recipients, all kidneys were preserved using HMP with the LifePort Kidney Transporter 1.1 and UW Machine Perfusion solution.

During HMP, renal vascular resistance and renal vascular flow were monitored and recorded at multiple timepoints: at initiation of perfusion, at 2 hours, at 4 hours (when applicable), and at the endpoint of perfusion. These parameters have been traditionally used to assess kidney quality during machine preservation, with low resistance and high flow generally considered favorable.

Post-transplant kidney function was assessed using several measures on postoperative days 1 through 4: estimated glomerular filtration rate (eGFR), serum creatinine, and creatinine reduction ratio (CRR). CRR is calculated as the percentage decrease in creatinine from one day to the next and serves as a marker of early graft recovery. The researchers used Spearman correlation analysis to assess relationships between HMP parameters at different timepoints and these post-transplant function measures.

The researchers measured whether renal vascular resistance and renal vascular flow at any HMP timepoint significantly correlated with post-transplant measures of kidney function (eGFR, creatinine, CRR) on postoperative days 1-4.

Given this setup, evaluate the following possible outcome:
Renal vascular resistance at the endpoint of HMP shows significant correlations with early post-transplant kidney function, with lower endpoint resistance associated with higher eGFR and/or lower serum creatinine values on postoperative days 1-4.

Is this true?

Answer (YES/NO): YES